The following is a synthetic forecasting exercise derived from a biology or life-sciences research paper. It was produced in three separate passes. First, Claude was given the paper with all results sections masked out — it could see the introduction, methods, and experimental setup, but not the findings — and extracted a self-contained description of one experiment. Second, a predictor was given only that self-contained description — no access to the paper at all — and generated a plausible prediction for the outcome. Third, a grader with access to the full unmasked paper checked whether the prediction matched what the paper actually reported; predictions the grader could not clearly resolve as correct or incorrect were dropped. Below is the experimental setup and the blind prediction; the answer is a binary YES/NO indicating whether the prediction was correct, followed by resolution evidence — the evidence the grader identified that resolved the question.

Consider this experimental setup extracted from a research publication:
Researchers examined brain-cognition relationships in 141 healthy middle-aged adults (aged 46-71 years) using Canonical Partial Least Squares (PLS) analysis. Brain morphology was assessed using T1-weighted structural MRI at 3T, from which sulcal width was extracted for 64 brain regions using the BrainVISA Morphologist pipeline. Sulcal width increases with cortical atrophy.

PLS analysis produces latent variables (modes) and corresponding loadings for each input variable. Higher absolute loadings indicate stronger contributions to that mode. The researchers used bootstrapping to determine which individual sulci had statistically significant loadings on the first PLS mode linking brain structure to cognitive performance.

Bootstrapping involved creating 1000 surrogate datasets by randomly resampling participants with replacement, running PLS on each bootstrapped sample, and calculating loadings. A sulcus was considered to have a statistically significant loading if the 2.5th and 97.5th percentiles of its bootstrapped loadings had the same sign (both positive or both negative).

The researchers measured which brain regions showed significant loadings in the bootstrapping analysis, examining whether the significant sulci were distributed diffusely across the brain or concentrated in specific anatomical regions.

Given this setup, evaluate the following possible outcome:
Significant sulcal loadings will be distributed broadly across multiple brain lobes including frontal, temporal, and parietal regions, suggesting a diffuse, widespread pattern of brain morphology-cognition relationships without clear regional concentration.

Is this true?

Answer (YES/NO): YES